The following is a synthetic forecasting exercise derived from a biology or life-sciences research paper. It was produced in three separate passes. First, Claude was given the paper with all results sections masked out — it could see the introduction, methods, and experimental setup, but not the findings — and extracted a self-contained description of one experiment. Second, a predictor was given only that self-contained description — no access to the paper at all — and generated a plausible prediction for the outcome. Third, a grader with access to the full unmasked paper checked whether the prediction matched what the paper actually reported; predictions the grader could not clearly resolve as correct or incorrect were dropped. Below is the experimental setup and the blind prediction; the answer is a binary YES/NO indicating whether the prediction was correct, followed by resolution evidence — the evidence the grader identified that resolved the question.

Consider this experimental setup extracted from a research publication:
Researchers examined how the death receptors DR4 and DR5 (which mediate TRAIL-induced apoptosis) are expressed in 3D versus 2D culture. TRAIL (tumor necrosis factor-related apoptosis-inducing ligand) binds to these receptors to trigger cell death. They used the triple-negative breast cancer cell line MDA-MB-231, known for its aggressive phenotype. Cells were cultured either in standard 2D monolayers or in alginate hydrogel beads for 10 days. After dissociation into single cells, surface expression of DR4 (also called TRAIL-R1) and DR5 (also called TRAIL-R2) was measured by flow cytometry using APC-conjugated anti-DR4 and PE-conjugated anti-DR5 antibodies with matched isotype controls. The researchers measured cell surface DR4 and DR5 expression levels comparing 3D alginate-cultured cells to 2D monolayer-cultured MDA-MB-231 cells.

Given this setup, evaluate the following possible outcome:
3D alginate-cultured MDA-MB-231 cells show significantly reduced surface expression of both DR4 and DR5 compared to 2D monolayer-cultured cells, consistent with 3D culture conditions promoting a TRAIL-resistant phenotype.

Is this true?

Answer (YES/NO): NO